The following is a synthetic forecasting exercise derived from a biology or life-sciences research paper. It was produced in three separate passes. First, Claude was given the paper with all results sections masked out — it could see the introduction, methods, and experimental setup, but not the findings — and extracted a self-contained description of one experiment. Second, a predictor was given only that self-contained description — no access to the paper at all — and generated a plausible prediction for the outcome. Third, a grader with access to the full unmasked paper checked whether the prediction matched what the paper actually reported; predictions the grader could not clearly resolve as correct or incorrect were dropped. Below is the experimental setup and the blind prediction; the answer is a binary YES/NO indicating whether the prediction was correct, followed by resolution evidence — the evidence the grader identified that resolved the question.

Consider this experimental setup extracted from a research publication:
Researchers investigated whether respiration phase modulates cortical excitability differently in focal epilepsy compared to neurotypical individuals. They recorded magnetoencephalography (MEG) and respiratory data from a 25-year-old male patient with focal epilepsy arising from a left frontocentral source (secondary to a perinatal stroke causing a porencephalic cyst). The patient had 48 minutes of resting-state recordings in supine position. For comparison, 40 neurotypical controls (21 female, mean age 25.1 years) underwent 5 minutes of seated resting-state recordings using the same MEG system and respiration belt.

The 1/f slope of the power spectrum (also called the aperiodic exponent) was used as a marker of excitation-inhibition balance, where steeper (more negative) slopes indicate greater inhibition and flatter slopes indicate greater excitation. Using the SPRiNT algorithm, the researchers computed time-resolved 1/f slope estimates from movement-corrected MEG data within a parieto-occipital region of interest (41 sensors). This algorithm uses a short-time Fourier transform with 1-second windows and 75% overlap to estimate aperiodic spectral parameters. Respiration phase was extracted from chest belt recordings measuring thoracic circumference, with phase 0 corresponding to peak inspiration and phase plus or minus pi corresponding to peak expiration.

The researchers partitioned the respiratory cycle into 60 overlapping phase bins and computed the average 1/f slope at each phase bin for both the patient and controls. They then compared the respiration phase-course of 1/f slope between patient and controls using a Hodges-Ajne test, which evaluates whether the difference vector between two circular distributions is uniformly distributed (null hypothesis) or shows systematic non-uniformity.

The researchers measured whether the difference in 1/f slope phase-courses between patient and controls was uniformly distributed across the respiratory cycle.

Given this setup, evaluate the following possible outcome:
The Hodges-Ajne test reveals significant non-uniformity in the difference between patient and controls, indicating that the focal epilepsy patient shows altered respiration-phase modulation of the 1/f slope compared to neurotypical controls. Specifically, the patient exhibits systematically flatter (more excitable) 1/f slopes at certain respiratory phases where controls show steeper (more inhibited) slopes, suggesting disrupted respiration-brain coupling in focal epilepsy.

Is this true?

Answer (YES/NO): YES